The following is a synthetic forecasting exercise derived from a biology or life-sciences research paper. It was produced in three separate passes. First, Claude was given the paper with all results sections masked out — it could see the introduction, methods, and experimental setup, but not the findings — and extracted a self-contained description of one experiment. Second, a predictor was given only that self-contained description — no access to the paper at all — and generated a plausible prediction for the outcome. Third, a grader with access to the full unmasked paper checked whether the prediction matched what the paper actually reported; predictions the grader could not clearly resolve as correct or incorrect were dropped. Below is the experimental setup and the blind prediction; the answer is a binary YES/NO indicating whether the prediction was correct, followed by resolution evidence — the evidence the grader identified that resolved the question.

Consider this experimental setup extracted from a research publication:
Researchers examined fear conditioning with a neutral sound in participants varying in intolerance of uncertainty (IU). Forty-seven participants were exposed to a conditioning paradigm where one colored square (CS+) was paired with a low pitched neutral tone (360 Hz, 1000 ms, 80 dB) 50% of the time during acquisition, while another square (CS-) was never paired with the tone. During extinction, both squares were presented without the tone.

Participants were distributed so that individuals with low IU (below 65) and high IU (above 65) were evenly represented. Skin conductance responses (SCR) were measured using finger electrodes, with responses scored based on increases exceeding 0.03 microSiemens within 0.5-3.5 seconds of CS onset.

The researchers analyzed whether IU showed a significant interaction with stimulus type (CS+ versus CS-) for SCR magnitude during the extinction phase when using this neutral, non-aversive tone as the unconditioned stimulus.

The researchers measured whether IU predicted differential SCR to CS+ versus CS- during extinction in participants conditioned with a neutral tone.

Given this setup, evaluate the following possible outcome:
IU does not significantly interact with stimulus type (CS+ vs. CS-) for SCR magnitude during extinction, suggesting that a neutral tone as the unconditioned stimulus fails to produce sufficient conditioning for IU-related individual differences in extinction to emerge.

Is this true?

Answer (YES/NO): NO